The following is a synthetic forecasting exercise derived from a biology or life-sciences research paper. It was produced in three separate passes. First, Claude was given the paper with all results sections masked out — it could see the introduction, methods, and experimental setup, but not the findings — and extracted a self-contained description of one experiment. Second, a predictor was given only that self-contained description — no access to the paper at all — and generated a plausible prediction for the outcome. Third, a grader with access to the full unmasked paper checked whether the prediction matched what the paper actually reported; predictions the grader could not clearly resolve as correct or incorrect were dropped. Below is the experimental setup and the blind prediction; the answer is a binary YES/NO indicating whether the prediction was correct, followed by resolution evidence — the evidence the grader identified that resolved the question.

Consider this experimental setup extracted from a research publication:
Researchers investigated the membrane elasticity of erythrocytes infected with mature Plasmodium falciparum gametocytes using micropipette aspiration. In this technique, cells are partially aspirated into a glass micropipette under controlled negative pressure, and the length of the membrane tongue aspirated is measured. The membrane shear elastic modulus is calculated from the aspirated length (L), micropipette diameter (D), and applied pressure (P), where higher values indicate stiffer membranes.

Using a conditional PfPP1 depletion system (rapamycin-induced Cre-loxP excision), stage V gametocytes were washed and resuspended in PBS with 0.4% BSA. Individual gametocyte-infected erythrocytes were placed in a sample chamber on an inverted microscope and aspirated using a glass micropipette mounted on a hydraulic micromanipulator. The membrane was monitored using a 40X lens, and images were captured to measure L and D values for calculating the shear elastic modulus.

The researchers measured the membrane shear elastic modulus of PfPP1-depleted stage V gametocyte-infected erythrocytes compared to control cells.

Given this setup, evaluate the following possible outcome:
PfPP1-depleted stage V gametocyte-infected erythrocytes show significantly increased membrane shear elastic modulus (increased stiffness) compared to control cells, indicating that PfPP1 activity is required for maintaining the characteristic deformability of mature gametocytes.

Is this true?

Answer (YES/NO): YES